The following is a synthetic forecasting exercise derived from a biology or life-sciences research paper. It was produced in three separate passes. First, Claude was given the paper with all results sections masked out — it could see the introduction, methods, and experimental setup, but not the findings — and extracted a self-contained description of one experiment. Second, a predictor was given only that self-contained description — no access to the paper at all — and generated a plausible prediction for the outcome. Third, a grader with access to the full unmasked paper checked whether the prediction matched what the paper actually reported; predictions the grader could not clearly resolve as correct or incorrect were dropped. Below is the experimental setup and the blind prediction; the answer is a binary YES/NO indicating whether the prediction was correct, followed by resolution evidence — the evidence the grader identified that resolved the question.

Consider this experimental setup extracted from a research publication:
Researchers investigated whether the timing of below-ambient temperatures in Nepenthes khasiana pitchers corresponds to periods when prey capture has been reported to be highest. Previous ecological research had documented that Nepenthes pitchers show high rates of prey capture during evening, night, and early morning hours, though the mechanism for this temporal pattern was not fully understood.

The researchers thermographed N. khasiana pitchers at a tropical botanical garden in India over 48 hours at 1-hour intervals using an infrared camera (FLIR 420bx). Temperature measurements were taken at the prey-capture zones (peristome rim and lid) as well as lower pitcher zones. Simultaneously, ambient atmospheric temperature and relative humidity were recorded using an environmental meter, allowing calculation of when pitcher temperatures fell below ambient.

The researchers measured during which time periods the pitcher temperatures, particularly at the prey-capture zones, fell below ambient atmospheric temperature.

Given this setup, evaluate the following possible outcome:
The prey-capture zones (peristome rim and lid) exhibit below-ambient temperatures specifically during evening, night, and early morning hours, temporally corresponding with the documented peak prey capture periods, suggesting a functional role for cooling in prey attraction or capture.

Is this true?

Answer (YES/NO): YES